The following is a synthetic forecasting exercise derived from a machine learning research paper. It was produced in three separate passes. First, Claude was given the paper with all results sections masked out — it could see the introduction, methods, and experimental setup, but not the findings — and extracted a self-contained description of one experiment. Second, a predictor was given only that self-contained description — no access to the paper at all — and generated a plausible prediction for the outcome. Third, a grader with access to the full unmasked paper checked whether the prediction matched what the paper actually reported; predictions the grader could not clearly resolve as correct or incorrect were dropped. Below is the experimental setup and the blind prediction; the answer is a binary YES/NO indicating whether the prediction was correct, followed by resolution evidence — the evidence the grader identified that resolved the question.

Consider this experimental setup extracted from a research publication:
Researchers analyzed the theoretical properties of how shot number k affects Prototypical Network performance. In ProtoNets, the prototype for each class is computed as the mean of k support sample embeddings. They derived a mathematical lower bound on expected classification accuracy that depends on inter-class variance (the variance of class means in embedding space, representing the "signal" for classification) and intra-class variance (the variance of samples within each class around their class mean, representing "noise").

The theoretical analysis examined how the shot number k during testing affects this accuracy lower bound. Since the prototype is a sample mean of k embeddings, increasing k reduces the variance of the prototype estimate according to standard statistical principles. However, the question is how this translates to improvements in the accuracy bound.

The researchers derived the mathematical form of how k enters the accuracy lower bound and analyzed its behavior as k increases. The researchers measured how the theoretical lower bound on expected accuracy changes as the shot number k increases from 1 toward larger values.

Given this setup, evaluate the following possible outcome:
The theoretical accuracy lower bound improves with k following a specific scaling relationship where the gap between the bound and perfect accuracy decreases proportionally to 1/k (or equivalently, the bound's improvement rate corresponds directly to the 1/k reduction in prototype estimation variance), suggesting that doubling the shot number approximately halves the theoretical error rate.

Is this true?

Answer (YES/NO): NO